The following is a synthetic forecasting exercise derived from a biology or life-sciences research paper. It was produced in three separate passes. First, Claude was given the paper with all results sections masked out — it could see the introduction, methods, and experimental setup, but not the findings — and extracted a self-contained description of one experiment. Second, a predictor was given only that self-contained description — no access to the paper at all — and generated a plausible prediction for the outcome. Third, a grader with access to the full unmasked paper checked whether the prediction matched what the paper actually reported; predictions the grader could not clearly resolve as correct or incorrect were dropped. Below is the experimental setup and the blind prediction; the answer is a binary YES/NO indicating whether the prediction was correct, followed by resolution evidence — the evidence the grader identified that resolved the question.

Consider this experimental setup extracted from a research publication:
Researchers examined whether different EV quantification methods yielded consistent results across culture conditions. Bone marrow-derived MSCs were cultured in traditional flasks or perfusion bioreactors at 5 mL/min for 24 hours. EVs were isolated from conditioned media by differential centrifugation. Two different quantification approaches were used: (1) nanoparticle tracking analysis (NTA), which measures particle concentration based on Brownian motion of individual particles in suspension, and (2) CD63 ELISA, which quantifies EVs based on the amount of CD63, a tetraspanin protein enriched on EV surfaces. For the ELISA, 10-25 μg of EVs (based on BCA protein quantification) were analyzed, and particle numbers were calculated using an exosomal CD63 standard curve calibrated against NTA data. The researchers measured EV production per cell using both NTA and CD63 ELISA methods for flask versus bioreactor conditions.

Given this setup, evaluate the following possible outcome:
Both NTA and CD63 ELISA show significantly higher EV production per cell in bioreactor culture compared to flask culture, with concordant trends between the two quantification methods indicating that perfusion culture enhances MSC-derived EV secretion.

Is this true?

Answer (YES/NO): YES